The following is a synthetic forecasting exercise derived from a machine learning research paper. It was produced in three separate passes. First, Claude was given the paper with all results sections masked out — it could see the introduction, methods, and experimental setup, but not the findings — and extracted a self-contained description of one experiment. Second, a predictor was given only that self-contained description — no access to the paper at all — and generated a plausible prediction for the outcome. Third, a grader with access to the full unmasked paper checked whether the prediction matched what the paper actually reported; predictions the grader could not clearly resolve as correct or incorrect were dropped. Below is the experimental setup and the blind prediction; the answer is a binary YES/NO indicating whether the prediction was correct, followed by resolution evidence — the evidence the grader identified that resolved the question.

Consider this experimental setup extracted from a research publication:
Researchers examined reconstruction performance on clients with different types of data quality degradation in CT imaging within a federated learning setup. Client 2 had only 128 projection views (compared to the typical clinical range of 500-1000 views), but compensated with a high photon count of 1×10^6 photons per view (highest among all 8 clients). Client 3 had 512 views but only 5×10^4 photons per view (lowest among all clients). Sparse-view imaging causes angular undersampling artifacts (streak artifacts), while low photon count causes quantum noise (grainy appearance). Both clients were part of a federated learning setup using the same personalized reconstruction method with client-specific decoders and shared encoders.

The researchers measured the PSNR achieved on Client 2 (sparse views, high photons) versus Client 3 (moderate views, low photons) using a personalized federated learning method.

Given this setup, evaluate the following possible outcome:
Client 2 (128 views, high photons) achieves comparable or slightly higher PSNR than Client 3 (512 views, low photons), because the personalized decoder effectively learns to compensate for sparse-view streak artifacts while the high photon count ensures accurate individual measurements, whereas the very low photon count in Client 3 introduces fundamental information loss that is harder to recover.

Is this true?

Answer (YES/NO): NO